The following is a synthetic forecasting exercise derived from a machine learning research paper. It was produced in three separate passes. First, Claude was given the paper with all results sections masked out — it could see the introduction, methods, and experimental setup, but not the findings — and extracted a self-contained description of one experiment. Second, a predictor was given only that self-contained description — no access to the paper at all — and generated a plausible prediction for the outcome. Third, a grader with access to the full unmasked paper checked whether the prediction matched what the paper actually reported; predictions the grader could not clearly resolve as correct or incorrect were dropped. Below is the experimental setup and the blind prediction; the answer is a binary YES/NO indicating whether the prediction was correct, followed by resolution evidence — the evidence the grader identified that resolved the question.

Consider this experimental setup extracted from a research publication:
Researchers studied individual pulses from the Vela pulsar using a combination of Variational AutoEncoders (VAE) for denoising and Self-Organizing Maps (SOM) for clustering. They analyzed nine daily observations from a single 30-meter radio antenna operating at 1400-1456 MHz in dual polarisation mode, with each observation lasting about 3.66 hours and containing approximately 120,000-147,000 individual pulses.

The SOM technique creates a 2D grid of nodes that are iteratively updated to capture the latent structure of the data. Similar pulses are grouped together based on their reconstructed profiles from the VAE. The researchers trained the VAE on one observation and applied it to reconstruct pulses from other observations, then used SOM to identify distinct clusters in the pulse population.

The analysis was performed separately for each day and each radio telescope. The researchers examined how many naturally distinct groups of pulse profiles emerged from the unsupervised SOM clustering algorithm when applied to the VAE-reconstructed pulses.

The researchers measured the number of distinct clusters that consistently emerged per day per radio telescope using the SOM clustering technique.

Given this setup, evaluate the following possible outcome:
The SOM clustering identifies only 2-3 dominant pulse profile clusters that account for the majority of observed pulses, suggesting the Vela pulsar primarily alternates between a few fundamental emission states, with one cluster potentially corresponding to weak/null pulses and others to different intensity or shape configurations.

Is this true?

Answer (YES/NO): NO